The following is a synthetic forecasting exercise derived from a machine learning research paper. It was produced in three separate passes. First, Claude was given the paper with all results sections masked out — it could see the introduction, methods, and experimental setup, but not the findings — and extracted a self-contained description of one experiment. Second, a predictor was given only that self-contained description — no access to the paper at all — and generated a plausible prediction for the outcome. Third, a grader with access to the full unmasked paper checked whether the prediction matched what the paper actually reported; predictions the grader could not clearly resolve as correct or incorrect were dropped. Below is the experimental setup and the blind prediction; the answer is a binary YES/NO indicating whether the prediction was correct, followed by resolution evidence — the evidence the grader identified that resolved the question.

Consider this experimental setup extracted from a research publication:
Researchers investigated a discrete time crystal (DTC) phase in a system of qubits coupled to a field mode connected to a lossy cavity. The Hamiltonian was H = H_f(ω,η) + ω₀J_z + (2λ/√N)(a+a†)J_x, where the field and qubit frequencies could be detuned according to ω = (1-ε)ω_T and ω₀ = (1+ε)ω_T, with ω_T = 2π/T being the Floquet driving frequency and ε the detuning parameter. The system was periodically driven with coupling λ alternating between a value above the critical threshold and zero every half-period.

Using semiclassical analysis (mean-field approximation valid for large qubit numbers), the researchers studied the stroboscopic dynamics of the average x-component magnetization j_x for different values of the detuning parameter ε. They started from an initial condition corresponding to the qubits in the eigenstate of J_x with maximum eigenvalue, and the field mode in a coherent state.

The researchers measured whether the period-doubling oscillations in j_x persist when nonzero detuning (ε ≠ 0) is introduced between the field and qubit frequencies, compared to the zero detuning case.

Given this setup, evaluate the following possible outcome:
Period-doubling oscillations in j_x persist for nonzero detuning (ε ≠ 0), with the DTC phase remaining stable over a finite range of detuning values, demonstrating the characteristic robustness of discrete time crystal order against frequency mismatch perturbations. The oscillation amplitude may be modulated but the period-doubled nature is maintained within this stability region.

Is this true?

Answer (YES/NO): YES